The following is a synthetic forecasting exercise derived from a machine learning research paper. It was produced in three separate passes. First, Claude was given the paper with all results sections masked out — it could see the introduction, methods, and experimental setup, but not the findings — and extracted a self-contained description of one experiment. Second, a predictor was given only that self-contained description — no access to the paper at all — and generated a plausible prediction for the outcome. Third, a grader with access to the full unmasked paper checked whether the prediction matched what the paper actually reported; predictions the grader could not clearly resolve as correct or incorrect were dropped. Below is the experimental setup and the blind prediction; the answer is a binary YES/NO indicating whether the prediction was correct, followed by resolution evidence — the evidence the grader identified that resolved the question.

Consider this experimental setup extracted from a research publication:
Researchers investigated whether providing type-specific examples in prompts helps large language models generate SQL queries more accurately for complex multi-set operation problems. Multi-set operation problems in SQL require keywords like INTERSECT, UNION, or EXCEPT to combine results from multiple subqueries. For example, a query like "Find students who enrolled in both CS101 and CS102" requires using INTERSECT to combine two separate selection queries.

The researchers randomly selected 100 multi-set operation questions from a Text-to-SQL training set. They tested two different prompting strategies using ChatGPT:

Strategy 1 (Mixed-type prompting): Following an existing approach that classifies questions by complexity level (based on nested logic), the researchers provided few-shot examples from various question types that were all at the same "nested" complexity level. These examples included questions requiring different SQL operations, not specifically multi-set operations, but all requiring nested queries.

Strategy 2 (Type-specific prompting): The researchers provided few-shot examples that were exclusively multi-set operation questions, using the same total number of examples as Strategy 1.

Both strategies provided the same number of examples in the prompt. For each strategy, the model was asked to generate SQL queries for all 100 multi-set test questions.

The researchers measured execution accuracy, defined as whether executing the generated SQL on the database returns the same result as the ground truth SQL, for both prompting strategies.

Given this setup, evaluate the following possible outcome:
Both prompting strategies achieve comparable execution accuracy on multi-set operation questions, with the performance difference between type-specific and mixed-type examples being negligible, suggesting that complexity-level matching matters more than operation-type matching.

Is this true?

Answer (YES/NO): NO